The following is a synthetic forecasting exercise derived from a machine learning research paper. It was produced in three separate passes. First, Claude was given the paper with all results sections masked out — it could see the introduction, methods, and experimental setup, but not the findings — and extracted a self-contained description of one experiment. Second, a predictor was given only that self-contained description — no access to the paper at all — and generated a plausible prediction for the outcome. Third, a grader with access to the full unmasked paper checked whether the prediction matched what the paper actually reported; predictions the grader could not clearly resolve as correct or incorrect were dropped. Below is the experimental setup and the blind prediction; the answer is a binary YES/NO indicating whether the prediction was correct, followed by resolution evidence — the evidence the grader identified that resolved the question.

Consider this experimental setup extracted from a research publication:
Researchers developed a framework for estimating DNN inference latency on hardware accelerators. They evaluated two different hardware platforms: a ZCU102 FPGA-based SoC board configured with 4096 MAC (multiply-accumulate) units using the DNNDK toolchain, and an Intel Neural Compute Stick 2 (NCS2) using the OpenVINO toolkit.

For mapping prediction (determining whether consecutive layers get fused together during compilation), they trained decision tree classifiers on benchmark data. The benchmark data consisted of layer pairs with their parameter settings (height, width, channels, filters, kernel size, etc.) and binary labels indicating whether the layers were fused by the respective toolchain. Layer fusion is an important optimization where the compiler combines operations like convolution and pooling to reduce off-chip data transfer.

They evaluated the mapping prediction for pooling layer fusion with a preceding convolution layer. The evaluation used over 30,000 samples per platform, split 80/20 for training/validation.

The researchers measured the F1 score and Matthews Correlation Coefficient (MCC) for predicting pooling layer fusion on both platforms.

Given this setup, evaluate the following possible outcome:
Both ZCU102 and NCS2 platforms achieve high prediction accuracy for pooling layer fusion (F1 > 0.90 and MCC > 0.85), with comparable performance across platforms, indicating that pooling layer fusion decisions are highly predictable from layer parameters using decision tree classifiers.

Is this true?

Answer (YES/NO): NO